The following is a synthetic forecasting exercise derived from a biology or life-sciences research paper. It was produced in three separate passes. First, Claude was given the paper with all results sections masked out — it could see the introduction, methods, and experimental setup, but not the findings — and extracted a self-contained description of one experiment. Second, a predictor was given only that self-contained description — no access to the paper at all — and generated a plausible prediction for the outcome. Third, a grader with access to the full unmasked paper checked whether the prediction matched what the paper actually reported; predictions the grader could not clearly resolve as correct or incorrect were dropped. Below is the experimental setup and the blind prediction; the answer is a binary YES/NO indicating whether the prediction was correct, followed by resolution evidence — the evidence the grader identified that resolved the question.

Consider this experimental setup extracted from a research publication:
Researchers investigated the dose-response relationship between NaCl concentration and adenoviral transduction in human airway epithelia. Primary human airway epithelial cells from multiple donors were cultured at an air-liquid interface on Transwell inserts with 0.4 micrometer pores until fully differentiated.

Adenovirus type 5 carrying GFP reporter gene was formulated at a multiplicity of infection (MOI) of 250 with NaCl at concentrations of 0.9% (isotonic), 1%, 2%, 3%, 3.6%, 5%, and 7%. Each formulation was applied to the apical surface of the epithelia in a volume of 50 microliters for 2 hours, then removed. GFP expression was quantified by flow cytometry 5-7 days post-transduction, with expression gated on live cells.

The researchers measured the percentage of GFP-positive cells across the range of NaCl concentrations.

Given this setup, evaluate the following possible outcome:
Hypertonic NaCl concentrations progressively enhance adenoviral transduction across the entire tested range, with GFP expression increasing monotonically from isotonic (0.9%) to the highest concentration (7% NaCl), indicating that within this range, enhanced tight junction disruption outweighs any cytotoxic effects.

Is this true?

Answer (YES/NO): YES